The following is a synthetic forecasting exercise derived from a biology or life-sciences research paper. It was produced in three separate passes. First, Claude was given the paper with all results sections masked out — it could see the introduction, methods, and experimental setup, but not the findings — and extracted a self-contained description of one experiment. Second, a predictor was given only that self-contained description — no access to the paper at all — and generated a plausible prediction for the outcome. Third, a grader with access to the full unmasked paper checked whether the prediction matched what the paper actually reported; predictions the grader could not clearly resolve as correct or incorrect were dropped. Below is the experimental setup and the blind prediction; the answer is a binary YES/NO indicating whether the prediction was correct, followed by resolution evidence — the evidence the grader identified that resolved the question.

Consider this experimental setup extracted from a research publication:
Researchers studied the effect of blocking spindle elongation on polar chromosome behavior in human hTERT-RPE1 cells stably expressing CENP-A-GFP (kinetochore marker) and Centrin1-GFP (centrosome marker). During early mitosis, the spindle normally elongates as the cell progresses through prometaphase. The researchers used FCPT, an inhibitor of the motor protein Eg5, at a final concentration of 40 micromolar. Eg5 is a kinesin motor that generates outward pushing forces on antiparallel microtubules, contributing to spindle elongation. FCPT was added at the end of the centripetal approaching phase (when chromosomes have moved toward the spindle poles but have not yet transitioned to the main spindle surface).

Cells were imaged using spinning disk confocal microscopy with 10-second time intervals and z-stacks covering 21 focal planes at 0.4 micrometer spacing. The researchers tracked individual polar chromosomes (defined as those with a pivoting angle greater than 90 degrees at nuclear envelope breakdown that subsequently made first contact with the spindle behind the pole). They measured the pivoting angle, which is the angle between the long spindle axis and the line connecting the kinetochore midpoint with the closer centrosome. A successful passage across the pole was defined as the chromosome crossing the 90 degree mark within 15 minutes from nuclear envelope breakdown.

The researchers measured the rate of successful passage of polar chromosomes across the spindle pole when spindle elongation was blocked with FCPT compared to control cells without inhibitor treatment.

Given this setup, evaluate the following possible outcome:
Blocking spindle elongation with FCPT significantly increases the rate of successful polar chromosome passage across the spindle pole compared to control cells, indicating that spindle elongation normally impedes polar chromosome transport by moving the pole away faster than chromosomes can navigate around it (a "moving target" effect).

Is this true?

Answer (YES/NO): NO